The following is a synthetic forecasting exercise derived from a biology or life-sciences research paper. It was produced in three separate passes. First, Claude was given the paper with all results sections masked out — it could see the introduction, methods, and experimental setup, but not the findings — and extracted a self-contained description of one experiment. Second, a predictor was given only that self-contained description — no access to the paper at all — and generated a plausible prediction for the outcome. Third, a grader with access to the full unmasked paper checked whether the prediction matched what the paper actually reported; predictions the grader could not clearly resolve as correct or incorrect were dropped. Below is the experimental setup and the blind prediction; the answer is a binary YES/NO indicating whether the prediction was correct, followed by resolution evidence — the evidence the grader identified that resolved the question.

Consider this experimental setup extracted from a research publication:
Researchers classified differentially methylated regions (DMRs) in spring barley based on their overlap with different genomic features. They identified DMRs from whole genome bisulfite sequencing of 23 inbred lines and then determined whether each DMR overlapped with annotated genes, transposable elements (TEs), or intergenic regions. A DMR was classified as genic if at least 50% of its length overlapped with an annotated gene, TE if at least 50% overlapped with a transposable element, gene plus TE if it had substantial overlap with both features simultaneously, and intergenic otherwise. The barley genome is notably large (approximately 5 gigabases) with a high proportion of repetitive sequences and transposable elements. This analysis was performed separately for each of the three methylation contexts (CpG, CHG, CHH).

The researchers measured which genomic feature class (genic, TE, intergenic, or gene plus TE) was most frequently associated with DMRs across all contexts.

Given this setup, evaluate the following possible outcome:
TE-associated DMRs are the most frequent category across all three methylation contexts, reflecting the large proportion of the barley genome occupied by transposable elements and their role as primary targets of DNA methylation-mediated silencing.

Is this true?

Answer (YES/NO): NO